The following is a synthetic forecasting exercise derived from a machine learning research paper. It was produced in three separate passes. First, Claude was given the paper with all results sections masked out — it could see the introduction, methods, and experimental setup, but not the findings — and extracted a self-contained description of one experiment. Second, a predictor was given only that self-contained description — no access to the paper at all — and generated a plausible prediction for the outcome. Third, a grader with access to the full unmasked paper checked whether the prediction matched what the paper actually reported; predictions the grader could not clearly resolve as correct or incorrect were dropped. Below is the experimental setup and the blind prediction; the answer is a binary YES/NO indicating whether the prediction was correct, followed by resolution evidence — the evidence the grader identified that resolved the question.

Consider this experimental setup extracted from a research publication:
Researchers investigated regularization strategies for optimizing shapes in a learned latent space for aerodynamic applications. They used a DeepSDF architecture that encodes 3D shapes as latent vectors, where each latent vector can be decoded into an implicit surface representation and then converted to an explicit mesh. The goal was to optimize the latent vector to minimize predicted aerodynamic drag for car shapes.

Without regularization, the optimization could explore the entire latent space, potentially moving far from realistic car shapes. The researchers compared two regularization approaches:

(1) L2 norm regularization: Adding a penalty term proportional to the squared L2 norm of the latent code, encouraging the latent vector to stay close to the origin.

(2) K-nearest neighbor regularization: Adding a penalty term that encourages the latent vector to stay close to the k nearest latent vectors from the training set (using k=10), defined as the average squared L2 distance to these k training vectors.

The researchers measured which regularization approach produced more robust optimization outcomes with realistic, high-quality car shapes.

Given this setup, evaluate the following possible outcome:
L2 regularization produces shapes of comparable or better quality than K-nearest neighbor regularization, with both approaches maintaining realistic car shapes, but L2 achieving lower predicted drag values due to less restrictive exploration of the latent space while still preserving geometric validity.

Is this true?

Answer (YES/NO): NO